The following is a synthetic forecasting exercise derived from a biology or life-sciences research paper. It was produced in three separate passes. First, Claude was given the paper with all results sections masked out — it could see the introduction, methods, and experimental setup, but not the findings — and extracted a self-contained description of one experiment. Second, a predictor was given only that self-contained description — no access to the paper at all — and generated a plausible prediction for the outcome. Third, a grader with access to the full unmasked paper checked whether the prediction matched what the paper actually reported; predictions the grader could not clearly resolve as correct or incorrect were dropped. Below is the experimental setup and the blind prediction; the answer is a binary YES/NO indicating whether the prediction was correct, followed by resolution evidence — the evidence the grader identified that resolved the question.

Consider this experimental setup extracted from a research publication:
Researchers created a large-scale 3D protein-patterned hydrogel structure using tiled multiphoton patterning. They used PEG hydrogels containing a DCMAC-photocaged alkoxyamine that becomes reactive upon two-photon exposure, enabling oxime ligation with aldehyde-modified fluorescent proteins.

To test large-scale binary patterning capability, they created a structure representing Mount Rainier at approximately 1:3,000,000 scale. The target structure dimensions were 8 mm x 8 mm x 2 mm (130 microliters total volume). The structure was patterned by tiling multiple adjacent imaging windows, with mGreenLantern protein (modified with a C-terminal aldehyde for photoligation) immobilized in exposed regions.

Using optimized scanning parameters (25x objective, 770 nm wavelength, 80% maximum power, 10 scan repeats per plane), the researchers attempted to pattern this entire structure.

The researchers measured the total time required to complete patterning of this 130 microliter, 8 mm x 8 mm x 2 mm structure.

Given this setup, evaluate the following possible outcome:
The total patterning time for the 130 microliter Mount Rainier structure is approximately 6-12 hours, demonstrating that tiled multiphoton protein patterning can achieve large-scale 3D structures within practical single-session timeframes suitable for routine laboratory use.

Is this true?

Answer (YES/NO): YES